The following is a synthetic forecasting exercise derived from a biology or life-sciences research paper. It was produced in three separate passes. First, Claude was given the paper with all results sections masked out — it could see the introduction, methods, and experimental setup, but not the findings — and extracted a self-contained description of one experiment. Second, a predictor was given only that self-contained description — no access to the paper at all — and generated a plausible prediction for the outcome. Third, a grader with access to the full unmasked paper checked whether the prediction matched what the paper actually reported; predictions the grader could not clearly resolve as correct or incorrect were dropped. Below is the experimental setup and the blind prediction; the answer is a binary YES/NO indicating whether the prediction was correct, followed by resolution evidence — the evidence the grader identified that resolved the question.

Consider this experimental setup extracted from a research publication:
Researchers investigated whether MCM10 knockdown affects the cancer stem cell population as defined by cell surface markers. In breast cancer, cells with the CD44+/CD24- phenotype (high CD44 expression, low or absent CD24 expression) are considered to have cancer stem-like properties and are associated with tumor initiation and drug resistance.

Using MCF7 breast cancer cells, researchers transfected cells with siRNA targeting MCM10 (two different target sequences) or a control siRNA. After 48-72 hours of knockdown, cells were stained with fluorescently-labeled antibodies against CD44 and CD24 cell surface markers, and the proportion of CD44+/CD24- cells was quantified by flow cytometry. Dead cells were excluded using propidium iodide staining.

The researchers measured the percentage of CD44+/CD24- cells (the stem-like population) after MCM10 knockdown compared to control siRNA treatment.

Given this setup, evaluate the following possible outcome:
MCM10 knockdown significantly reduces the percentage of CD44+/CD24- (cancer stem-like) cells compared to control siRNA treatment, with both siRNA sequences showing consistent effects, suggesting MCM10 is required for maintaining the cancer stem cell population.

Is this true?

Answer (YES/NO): YES